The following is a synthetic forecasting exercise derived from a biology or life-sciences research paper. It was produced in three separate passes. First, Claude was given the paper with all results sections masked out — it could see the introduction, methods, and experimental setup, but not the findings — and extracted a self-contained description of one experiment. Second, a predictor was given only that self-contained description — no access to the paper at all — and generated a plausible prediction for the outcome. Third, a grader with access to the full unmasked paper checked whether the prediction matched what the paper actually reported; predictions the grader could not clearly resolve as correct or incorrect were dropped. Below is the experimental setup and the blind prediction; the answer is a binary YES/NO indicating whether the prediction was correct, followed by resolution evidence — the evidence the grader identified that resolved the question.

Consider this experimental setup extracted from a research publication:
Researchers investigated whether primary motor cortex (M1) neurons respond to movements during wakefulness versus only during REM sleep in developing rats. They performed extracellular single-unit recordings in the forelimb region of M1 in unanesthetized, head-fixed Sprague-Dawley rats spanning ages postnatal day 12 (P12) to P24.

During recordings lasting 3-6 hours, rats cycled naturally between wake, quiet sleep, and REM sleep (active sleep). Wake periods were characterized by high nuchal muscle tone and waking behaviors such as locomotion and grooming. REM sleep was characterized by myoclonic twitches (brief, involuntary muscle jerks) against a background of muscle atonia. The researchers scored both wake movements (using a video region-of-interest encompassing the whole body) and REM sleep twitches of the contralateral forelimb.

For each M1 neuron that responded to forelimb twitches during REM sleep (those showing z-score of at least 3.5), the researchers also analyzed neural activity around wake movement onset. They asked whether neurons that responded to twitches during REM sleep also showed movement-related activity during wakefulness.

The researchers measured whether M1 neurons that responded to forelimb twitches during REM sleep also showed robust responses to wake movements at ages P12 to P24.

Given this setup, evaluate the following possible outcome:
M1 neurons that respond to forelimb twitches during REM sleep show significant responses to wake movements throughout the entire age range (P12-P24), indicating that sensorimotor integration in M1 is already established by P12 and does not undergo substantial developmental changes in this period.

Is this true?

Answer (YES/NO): NO